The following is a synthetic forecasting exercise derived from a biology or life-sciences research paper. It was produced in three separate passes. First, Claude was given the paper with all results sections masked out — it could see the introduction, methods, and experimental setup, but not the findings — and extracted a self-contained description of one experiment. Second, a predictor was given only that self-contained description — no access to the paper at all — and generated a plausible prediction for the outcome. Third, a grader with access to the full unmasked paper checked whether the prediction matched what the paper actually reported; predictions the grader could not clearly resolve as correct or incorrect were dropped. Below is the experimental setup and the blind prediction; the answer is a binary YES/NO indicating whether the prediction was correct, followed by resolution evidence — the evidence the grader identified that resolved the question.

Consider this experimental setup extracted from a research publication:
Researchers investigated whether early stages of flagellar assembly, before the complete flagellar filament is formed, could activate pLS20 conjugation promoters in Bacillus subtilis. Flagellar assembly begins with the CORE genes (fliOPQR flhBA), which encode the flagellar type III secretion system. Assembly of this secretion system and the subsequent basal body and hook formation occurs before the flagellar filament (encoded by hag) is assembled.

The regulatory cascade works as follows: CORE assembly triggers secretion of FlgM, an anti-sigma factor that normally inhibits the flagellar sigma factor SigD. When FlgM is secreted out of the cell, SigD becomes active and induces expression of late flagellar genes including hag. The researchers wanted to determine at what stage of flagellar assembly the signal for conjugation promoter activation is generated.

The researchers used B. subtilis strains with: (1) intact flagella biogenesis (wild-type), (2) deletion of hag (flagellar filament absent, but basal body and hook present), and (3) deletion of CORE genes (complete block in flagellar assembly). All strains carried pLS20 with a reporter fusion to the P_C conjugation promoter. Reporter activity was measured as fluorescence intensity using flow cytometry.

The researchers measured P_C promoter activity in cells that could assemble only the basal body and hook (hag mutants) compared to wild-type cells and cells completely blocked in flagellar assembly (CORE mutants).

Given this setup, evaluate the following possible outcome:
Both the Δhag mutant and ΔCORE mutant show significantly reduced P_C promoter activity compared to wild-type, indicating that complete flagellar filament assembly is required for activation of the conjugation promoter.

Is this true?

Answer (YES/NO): YES